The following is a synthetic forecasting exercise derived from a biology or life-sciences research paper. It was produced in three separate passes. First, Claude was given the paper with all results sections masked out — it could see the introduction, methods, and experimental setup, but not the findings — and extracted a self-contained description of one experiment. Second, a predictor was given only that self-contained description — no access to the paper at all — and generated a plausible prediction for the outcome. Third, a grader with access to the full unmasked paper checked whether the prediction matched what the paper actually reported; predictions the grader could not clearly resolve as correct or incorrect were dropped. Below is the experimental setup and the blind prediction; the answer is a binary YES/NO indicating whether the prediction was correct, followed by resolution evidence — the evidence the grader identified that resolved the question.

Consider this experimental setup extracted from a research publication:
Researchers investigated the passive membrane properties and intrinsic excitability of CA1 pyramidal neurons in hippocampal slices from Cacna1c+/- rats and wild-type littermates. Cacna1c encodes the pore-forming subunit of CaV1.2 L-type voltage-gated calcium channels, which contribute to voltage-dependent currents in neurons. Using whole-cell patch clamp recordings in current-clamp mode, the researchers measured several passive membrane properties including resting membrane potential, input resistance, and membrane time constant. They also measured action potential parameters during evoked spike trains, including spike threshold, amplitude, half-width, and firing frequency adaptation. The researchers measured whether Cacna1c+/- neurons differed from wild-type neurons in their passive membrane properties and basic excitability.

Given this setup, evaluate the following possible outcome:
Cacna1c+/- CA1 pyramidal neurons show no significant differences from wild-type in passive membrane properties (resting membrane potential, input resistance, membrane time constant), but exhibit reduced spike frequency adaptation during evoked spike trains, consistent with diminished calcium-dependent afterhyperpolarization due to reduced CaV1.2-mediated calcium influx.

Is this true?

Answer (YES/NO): NO